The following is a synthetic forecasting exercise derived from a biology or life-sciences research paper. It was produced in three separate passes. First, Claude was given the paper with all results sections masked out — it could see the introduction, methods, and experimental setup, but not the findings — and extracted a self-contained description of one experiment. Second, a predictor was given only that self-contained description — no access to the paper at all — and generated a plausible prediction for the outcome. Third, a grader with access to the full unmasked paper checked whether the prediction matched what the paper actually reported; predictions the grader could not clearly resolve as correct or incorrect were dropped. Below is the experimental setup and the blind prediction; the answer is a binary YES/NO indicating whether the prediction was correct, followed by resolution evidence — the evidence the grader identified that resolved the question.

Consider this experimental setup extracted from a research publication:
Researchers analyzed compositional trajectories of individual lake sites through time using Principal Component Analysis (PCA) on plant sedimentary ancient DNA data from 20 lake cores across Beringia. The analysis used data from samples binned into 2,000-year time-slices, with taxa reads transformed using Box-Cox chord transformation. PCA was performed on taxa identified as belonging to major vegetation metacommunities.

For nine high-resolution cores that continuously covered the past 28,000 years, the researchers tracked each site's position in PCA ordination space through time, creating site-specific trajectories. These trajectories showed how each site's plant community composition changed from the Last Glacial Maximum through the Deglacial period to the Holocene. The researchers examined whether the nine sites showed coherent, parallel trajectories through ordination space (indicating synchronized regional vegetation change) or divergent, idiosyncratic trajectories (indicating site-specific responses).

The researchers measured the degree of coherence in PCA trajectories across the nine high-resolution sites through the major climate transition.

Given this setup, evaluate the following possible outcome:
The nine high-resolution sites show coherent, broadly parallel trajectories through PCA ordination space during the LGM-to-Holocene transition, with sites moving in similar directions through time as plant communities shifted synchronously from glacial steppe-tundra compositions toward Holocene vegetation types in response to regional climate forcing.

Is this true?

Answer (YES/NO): YES